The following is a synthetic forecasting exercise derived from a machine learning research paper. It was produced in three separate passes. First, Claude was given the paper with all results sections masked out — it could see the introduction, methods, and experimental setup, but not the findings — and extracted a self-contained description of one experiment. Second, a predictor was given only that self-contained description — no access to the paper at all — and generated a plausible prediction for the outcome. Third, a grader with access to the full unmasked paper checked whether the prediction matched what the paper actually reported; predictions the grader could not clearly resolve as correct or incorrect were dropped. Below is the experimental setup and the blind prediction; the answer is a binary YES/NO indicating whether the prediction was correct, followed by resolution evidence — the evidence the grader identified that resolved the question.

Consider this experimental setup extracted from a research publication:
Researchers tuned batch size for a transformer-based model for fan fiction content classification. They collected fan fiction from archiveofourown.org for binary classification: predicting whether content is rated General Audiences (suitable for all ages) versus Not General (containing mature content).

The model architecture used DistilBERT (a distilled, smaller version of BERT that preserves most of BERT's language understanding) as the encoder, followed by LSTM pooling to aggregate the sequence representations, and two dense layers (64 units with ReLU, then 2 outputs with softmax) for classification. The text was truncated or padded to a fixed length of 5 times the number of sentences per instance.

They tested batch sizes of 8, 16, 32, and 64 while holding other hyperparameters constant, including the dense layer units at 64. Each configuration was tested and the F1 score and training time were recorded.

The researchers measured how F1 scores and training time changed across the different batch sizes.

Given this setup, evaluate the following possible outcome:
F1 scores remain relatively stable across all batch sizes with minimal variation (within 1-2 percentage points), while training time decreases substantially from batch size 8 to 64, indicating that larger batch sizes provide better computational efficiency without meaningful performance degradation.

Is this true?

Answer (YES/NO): NO